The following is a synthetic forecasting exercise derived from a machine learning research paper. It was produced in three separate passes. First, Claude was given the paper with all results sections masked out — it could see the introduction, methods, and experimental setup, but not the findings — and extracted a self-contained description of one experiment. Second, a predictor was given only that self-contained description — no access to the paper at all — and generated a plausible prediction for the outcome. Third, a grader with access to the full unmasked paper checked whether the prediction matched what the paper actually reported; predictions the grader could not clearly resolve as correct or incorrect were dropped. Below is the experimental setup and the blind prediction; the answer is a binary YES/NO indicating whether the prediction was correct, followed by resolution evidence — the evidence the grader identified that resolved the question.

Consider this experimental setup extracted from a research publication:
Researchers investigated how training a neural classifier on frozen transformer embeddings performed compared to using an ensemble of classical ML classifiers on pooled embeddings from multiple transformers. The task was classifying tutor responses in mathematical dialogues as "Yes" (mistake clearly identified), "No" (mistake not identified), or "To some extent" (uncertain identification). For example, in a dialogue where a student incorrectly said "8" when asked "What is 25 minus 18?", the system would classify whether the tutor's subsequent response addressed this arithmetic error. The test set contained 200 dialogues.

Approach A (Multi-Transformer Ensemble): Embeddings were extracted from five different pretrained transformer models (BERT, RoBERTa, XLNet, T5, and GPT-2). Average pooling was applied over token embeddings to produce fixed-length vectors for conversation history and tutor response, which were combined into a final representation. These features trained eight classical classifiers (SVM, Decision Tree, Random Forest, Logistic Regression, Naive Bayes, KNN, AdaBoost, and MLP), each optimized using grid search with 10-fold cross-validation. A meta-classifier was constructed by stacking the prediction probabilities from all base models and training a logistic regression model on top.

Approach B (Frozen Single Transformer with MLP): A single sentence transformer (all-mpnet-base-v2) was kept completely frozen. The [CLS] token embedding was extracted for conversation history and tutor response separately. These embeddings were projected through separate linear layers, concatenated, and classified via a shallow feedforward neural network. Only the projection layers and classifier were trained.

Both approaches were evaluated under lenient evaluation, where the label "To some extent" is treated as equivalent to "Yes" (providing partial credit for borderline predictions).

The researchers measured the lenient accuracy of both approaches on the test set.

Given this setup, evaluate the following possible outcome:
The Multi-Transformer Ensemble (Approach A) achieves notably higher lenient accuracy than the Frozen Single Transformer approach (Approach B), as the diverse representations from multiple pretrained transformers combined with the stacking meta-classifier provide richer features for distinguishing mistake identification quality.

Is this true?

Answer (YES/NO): NO